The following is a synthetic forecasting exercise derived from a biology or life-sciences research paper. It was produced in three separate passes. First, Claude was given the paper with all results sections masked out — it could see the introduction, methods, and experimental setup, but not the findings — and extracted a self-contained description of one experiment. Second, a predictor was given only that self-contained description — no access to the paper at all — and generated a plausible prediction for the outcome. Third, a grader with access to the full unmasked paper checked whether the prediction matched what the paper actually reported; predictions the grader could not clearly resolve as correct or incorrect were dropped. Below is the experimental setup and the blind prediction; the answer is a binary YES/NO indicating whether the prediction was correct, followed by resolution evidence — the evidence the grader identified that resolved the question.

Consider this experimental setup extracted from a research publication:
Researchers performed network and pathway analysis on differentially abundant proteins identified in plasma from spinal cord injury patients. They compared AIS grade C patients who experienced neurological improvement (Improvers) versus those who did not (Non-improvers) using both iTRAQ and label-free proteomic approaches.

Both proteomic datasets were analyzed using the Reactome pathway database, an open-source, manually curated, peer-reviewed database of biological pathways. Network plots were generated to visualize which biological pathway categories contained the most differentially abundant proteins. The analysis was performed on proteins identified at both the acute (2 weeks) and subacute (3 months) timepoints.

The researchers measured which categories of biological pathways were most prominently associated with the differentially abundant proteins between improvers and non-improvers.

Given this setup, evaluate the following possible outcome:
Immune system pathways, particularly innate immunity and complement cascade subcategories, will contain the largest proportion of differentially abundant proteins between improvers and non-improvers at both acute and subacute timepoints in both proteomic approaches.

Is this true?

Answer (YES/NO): NO